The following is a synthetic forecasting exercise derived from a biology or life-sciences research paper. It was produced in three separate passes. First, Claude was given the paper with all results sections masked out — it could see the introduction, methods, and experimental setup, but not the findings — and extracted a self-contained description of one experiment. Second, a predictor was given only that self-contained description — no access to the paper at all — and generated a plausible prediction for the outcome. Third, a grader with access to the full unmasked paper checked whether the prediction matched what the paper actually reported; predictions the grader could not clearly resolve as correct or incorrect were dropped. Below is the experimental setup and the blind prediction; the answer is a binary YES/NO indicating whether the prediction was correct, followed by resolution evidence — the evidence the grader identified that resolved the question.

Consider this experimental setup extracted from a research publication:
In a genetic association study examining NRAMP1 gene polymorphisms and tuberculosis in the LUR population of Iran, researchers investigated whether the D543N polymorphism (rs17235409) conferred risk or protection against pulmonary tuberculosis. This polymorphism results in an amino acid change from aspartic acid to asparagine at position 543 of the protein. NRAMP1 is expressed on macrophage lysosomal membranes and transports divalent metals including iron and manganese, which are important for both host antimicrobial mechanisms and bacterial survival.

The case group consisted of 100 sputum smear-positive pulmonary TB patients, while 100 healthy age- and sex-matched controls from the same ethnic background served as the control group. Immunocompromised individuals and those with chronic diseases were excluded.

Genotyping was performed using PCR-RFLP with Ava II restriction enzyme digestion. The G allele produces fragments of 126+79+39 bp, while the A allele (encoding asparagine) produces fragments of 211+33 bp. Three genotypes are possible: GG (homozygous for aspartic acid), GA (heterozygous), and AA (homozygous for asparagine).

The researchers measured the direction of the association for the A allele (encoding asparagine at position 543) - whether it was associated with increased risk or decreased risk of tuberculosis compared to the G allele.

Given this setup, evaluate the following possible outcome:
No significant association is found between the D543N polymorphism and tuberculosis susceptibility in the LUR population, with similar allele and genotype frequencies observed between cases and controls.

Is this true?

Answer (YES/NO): NO